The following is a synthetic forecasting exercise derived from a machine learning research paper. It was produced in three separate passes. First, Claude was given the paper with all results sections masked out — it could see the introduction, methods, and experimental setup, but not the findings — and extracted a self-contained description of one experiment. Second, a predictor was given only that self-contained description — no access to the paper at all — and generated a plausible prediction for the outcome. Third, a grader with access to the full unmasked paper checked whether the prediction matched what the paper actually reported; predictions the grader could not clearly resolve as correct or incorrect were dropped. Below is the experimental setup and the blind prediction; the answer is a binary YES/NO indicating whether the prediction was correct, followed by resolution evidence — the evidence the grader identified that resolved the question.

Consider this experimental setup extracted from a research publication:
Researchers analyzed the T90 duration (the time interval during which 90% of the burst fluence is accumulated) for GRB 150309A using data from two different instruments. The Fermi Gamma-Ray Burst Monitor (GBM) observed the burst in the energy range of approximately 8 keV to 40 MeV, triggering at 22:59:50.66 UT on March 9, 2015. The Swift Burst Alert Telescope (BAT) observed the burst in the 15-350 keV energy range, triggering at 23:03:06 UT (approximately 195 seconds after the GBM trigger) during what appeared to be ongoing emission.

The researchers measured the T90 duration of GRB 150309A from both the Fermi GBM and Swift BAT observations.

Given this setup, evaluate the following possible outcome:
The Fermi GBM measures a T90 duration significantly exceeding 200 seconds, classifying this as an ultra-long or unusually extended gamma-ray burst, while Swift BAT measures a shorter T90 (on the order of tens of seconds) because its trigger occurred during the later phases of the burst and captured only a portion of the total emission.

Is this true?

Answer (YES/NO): NO